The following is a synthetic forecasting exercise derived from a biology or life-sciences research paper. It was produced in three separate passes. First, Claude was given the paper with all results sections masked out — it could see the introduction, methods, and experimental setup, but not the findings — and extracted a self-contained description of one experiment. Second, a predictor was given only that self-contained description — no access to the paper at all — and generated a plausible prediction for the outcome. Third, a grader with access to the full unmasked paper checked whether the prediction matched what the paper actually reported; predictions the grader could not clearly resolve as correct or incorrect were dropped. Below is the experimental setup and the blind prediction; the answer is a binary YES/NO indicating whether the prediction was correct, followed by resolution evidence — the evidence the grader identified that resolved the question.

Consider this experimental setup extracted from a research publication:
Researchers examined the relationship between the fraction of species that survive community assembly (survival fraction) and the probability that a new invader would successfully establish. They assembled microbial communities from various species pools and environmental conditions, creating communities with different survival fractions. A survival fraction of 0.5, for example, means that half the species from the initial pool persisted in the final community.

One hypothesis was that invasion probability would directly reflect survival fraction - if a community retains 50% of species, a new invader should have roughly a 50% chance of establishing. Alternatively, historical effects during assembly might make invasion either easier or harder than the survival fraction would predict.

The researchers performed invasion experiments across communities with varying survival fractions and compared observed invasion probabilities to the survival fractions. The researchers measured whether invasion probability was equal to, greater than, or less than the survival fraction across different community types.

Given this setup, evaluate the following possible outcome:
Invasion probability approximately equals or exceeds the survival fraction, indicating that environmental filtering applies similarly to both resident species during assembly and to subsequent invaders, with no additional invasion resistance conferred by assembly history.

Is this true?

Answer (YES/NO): NO